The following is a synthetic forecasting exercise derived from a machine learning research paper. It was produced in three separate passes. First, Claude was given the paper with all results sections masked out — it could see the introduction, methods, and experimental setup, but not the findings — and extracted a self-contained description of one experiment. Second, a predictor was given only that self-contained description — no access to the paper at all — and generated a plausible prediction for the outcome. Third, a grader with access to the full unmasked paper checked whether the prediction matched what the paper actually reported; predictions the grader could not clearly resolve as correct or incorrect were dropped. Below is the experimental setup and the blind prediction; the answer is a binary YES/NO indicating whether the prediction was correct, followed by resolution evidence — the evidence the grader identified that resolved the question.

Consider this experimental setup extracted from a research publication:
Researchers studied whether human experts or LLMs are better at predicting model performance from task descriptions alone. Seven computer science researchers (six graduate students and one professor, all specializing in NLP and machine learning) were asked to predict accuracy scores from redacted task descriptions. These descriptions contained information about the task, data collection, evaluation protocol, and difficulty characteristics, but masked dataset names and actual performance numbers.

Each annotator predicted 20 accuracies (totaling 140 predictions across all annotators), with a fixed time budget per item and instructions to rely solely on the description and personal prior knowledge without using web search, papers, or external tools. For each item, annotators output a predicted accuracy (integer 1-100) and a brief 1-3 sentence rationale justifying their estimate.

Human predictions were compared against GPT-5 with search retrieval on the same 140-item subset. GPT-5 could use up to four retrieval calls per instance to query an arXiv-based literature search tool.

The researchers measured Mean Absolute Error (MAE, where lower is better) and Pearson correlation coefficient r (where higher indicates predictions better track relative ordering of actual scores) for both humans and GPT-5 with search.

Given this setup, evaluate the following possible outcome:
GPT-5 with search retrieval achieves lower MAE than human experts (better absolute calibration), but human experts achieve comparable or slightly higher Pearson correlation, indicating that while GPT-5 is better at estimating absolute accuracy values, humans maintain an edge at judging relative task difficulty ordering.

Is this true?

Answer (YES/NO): NO